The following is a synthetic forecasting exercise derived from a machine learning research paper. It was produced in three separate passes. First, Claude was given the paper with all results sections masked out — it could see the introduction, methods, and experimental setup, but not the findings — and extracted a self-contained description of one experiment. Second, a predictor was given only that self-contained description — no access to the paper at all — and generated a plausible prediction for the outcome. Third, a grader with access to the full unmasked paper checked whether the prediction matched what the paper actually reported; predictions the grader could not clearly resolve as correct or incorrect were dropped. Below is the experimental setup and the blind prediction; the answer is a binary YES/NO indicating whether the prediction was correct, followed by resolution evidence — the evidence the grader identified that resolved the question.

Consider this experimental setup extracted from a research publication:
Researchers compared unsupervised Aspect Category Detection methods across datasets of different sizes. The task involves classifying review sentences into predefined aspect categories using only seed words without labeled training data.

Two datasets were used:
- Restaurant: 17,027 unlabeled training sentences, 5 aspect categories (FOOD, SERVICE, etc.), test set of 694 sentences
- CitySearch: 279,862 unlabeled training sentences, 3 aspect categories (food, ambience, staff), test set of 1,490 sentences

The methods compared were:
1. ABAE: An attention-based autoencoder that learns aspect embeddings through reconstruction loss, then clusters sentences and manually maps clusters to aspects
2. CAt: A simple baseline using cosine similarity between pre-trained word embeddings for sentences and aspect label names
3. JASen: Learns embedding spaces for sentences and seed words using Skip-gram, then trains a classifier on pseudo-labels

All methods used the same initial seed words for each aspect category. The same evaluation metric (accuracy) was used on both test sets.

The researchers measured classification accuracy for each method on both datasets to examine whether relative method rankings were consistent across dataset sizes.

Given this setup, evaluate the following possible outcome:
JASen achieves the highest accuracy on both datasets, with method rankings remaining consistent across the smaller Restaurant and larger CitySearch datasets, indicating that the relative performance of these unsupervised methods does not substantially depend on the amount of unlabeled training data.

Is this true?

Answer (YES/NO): YES